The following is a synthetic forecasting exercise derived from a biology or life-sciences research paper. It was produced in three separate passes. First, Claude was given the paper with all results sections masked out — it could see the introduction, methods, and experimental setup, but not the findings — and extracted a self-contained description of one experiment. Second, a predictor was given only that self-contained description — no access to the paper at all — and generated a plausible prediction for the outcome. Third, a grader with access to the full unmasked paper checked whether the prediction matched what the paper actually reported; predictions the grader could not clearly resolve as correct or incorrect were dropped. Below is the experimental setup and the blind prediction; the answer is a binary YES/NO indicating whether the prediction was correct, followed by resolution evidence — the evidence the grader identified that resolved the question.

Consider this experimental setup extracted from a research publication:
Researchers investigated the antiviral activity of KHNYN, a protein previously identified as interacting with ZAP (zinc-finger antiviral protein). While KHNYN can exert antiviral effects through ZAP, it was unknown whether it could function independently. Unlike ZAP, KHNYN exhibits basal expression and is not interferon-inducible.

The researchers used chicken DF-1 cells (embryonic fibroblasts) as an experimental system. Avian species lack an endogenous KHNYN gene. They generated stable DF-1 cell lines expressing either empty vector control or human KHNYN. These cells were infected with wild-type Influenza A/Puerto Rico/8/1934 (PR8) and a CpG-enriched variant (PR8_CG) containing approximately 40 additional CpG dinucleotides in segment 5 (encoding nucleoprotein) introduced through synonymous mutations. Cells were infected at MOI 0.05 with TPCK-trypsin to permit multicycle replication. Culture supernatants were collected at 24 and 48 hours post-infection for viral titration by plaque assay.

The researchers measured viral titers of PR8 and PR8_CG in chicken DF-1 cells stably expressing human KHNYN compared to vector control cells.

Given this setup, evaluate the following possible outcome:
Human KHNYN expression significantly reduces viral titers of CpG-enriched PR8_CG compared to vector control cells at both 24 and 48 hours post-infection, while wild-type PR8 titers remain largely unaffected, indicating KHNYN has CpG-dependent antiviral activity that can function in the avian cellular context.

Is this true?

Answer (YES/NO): NO